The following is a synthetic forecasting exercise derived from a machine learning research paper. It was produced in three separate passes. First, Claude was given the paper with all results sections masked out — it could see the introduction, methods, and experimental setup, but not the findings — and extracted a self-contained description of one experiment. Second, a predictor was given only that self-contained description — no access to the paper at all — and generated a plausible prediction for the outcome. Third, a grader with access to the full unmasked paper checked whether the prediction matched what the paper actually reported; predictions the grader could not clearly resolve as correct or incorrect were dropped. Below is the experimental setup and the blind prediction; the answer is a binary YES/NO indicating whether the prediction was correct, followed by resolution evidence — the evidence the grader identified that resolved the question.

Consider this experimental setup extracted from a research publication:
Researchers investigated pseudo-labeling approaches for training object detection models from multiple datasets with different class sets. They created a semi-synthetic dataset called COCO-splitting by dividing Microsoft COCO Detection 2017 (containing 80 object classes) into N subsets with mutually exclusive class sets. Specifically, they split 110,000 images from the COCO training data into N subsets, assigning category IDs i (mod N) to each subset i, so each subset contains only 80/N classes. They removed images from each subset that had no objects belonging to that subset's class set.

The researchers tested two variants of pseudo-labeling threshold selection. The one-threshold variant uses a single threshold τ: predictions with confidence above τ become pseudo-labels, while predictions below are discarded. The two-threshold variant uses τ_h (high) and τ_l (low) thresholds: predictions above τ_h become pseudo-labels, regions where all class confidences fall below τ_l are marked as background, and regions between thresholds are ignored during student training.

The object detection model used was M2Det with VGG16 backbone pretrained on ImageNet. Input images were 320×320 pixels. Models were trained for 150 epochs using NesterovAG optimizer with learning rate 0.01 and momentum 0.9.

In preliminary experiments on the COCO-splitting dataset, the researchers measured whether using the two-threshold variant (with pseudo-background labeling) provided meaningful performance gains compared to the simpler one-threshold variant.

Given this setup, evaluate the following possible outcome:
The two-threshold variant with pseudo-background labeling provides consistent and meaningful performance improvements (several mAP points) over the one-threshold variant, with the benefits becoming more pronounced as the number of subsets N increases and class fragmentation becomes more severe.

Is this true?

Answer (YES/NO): NO